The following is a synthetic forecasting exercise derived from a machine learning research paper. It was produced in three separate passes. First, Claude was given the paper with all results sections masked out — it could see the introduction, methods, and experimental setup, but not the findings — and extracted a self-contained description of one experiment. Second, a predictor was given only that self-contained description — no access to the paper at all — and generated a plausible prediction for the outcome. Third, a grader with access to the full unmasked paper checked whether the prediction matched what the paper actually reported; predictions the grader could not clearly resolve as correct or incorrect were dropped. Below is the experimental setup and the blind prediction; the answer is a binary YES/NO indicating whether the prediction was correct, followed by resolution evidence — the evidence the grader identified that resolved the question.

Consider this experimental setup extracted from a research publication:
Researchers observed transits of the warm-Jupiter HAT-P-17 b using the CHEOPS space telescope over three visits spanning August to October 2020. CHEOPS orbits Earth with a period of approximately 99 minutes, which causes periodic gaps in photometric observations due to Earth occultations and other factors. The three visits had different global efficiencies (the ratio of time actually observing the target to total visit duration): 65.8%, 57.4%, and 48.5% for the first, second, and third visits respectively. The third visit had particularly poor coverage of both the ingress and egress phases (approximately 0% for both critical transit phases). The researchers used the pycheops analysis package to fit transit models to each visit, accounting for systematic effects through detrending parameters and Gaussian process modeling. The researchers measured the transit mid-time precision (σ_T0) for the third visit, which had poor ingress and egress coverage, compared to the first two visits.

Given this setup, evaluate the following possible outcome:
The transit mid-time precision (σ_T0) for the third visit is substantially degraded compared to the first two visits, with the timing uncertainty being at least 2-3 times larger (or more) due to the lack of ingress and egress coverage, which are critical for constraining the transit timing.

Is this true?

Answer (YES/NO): NO